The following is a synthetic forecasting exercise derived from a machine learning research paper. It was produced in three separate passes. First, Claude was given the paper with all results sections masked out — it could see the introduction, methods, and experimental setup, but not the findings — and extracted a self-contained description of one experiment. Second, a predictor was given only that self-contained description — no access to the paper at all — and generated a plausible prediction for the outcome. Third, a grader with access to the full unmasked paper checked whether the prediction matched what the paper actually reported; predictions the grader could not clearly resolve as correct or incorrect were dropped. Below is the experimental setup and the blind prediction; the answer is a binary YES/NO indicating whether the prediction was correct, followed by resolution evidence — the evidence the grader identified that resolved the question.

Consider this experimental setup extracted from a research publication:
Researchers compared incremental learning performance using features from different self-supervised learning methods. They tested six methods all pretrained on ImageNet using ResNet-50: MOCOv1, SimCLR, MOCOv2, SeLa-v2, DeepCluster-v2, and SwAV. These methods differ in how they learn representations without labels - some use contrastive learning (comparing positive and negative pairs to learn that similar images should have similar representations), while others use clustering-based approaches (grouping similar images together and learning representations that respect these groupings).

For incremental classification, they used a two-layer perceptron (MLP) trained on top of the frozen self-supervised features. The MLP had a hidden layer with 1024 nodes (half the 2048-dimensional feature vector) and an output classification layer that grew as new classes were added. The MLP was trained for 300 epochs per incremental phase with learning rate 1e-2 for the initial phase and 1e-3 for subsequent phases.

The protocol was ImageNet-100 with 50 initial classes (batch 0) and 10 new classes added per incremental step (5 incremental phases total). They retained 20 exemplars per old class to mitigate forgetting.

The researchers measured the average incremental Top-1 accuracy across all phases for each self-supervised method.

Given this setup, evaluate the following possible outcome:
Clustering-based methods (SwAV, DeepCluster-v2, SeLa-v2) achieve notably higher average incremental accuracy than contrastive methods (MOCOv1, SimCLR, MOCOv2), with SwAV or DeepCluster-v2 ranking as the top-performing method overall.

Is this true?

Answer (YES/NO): NO